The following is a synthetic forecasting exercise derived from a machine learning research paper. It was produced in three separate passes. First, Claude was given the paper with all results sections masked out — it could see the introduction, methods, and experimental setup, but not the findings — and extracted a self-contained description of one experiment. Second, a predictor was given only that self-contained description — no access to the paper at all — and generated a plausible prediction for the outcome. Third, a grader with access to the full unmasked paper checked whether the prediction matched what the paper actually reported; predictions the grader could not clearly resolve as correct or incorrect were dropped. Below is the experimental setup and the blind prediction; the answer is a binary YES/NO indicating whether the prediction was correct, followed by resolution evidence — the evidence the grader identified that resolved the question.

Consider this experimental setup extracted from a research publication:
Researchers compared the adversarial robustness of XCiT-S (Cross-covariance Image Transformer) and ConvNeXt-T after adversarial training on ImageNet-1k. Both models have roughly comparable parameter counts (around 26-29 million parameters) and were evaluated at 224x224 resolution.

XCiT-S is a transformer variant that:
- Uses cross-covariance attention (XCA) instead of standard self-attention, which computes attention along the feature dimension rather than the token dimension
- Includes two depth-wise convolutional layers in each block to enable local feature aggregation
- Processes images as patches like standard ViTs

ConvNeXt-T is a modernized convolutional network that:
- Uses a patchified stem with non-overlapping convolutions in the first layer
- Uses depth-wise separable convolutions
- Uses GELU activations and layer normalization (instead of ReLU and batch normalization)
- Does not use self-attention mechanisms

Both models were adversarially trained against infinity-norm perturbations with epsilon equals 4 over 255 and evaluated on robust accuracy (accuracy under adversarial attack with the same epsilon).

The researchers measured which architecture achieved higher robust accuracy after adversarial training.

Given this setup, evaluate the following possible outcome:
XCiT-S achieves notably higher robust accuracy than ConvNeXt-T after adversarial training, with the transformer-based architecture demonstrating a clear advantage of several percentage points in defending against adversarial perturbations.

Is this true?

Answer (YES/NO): NO